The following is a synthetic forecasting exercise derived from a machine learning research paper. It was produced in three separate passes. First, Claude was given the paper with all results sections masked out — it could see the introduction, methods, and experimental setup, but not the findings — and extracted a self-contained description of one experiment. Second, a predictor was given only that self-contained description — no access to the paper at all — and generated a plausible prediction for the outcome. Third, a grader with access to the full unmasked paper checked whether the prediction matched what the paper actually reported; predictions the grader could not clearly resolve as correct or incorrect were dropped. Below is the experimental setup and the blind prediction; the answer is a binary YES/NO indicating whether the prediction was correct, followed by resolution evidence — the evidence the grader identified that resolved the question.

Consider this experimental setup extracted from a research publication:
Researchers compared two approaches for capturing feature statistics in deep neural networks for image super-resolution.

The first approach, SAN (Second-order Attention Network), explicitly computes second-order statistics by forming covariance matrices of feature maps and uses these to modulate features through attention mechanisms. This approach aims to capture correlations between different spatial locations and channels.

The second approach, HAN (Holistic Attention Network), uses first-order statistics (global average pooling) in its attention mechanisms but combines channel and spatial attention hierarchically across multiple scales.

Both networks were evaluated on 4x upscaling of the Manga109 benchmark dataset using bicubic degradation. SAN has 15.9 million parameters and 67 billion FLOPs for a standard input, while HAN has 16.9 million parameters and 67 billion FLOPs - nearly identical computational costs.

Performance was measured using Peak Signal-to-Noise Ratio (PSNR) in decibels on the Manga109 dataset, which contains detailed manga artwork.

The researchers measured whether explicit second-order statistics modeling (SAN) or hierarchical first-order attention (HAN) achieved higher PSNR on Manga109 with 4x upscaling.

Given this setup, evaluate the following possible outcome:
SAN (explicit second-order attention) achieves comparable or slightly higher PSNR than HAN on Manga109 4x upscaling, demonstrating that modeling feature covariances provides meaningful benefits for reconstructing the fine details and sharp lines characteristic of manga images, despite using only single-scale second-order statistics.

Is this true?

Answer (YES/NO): NO